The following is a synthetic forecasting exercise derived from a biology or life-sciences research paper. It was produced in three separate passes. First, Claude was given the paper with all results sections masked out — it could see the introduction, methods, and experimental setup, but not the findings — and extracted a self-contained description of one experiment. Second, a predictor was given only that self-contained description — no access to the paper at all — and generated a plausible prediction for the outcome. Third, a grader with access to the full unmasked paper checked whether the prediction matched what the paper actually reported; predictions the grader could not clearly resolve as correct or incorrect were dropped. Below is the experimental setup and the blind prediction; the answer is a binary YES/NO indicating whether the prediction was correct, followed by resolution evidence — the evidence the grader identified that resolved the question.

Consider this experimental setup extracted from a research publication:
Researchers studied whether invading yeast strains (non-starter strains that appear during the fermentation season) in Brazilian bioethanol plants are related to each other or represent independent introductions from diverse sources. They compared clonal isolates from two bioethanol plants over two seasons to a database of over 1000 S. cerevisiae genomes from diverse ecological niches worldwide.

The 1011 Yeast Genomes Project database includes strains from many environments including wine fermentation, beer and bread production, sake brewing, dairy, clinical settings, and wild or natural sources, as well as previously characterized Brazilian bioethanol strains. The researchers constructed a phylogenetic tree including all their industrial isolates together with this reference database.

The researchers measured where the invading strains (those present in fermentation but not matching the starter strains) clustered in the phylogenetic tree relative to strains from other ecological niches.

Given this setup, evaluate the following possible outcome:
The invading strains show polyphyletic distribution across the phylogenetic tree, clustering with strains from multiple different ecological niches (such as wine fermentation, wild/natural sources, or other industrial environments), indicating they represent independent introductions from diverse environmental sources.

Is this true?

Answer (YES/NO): NO